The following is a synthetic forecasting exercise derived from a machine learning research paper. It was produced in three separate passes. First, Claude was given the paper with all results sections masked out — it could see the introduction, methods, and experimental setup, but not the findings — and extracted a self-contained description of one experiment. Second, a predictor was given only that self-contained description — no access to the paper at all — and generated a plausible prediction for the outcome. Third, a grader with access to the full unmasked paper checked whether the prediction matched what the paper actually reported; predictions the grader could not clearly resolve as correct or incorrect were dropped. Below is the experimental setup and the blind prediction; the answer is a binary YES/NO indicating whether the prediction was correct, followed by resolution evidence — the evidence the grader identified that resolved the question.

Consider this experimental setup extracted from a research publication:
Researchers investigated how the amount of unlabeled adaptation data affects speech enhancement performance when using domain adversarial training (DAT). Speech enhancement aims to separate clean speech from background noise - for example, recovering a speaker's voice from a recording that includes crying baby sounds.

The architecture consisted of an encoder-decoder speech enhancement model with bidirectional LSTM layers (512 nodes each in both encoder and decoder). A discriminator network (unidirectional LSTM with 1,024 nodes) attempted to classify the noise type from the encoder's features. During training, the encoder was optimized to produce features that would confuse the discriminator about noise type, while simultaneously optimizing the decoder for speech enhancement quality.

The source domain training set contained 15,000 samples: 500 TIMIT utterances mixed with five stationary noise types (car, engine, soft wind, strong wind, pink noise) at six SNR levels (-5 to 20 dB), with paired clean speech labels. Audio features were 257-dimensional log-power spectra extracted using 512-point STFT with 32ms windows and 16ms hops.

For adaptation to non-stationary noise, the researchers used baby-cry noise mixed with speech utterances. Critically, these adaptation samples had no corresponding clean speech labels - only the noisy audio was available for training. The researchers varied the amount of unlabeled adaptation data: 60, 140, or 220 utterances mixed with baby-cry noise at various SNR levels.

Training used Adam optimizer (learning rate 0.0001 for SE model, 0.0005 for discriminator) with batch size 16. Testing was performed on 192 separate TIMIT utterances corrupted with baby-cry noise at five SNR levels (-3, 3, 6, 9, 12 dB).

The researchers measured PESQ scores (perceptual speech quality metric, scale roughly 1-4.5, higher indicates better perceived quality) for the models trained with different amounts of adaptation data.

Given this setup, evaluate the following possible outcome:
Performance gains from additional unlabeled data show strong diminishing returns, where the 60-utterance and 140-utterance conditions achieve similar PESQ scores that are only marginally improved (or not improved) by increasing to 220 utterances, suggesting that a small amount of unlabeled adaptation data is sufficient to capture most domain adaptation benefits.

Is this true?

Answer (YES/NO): NO